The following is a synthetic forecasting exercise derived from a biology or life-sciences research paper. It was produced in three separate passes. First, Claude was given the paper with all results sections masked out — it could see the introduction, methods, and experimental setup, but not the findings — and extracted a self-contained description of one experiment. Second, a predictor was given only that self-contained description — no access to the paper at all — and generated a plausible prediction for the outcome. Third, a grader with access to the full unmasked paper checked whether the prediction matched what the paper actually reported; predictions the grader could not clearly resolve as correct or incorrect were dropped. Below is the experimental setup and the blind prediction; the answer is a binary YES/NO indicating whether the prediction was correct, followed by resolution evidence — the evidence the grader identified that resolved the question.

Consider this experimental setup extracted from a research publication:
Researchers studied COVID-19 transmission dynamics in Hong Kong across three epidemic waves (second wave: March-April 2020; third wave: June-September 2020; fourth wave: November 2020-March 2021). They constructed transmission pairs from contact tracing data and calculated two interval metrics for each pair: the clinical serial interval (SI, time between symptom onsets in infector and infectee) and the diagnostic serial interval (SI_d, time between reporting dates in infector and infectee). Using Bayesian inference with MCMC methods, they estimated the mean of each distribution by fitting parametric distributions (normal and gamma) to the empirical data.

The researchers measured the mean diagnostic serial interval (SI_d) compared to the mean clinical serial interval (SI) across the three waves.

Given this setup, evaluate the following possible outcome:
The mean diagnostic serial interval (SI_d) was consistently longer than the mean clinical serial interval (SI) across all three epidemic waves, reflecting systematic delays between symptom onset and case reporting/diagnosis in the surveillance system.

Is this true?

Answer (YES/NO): NO